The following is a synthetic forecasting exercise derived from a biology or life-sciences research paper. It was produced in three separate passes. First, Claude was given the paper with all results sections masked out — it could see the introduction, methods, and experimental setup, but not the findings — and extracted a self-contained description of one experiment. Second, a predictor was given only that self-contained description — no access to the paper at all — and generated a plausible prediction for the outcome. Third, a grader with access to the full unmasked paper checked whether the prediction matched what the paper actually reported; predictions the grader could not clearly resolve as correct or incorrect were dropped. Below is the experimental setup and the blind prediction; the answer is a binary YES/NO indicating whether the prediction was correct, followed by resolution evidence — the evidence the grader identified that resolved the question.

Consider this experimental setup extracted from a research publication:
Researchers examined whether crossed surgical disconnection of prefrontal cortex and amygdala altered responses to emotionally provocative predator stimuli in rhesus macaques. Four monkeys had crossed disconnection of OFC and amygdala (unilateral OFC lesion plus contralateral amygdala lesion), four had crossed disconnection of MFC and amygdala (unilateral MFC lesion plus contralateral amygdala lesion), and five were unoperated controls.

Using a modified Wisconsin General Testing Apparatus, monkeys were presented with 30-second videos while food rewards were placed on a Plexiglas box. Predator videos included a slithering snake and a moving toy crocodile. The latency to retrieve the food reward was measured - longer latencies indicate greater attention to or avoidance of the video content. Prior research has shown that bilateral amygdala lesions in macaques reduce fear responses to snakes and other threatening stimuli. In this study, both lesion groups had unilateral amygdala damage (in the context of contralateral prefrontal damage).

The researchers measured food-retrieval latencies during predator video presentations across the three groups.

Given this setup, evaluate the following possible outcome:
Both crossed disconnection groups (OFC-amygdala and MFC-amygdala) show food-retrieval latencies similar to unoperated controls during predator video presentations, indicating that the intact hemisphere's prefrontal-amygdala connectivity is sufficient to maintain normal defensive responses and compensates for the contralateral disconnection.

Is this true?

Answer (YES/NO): YES